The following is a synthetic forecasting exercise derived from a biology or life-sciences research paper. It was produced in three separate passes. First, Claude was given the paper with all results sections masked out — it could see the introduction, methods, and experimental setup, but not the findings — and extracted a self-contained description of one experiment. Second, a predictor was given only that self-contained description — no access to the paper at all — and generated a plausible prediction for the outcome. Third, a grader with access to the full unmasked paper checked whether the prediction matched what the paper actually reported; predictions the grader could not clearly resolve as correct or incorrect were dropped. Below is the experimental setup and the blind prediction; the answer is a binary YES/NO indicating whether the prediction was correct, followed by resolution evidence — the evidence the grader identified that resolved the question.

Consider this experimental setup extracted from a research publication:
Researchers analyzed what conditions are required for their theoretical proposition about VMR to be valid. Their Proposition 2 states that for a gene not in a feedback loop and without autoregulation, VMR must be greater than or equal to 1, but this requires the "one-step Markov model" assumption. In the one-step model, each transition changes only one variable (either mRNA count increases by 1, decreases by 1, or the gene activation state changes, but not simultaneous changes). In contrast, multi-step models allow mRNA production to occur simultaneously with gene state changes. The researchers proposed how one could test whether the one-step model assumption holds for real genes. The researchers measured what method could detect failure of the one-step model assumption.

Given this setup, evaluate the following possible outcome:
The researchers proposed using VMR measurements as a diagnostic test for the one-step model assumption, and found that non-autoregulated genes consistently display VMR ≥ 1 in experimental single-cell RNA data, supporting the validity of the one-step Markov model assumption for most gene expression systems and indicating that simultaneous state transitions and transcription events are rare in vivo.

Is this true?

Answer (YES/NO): NO